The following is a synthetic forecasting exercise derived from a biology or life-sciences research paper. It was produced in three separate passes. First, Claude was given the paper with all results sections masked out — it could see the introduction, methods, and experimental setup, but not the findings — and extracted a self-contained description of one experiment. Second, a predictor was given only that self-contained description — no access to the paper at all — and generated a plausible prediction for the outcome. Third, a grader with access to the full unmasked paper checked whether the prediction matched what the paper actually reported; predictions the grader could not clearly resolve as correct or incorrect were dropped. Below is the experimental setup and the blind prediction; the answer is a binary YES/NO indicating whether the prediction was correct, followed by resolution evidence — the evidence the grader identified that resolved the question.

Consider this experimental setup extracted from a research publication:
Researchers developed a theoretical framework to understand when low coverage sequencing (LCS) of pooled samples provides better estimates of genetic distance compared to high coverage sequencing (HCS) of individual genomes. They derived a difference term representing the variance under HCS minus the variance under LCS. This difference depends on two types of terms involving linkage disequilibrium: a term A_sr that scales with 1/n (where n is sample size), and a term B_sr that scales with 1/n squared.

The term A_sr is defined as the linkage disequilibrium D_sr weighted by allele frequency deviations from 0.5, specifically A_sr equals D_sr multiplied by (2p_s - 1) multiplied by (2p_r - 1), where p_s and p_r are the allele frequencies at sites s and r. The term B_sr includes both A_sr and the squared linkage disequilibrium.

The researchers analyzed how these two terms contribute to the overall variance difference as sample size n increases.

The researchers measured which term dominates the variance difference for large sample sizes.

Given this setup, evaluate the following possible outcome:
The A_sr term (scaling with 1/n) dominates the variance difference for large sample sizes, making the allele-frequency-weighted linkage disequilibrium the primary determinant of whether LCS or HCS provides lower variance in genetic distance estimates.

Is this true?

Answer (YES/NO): YES